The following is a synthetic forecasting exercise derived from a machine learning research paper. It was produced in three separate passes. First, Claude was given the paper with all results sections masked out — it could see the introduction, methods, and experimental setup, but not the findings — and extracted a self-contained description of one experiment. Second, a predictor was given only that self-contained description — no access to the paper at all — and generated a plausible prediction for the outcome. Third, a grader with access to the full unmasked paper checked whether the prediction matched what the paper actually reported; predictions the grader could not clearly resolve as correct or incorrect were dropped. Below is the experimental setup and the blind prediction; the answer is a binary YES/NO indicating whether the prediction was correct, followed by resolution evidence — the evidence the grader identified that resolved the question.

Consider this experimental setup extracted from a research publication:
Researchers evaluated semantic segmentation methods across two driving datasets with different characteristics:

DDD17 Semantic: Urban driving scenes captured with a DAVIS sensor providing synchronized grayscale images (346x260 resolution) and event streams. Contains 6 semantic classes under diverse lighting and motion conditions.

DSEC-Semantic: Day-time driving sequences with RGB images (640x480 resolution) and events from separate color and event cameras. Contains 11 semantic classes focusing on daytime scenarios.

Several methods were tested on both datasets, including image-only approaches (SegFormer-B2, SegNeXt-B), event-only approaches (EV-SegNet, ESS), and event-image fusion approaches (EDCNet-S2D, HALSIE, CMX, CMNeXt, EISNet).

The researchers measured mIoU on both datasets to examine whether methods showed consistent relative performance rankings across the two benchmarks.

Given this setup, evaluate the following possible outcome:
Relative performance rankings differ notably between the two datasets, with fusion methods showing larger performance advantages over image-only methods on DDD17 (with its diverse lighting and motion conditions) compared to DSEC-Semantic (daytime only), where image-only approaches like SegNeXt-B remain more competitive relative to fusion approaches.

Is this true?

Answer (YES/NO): NO